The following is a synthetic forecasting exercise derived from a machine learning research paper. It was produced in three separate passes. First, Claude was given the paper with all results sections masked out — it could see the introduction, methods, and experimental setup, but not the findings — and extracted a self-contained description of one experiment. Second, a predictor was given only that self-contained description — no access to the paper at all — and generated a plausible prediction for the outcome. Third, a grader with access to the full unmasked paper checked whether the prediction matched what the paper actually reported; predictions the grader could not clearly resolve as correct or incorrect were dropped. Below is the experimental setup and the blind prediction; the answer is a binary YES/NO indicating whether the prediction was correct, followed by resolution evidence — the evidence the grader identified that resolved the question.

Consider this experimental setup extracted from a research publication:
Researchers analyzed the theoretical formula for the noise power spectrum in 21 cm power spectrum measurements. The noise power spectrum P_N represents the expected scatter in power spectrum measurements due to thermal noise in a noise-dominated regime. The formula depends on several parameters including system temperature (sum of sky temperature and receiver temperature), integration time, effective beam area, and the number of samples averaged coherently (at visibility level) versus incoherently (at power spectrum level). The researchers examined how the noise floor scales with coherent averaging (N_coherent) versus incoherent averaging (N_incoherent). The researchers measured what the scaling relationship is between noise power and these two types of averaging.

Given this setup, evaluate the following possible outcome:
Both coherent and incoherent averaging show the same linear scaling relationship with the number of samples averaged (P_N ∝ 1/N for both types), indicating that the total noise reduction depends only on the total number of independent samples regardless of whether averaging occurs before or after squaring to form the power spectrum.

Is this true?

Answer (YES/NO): NO